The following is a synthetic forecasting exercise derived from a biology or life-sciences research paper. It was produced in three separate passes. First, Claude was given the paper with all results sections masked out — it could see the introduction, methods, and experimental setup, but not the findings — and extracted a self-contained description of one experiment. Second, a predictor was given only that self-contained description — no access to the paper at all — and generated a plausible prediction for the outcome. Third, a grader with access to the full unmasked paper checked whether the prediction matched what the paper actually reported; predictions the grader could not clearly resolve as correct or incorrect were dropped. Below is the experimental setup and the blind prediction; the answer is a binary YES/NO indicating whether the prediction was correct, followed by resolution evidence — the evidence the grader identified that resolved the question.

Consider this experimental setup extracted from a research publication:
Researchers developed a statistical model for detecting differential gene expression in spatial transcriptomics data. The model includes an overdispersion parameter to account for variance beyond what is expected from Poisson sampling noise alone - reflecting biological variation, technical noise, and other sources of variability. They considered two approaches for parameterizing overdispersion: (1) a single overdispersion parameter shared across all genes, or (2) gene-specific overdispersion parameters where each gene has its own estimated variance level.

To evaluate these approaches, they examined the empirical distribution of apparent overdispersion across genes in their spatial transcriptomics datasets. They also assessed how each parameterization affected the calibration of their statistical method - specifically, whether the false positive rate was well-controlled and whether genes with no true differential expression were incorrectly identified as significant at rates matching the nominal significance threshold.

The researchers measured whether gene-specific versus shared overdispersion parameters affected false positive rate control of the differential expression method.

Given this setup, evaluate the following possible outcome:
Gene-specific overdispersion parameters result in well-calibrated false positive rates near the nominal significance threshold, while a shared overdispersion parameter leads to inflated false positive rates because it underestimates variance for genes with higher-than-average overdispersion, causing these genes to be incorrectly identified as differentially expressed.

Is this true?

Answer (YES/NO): YES